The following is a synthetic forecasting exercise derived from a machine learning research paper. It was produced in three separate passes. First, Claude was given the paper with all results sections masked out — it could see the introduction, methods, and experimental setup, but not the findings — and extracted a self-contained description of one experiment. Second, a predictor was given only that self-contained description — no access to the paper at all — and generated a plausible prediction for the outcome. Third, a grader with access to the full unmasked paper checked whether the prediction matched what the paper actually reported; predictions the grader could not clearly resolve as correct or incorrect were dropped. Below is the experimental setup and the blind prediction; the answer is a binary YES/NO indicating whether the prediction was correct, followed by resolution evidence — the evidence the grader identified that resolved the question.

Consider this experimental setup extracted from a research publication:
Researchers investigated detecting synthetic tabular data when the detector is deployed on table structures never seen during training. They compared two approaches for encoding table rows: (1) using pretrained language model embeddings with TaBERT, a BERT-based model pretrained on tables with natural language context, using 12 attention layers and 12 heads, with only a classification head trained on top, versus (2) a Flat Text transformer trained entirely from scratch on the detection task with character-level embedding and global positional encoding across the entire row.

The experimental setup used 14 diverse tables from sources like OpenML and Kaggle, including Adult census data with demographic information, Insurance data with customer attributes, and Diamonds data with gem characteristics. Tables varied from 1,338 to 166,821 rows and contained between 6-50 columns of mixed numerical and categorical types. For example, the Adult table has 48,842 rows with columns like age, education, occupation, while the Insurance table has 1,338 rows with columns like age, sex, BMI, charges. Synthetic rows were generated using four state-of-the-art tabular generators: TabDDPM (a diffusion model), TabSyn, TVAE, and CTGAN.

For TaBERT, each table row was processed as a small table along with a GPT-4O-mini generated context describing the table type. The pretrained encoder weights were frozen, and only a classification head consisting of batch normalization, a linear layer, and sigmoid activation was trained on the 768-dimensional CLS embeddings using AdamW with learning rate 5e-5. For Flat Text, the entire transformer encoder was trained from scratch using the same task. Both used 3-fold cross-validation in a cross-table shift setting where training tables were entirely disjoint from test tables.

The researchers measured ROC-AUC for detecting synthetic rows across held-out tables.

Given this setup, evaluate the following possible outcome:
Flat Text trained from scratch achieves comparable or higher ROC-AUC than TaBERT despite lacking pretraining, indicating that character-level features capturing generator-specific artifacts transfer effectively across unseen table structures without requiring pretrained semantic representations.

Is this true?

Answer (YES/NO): YES